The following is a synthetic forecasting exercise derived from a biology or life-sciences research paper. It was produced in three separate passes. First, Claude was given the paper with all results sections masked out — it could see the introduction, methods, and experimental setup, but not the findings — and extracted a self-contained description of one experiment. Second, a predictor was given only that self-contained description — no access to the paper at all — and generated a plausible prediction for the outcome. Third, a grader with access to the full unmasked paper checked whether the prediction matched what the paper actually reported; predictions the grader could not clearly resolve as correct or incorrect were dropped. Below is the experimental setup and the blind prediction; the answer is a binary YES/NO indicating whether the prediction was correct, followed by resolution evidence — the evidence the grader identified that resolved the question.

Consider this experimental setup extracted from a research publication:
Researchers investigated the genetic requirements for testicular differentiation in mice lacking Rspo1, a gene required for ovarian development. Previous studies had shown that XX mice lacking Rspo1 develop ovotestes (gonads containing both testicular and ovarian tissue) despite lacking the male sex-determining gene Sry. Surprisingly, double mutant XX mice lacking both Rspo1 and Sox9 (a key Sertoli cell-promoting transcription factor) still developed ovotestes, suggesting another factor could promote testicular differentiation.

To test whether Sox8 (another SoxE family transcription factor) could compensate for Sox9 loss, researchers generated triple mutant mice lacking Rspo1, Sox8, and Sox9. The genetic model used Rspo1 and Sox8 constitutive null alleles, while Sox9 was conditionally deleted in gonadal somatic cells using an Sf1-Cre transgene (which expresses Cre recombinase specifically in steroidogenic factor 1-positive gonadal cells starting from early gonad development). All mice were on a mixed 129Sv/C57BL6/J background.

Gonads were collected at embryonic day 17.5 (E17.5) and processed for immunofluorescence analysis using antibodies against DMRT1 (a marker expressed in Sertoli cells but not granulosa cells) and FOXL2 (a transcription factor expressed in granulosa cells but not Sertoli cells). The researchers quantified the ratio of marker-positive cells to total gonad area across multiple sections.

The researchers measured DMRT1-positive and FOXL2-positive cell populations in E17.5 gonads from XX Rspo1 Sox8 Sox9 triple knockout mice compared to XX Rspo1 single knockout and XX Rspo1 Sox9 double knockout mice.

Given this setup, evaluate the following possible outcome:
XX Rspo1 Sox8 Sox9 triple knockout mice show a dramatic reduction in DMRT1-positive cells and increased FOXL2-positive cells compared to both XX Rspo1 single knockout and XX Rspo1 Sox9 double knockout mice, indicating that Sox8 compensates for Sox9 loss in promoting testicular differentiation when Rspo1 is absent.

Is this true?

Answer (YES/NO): NO